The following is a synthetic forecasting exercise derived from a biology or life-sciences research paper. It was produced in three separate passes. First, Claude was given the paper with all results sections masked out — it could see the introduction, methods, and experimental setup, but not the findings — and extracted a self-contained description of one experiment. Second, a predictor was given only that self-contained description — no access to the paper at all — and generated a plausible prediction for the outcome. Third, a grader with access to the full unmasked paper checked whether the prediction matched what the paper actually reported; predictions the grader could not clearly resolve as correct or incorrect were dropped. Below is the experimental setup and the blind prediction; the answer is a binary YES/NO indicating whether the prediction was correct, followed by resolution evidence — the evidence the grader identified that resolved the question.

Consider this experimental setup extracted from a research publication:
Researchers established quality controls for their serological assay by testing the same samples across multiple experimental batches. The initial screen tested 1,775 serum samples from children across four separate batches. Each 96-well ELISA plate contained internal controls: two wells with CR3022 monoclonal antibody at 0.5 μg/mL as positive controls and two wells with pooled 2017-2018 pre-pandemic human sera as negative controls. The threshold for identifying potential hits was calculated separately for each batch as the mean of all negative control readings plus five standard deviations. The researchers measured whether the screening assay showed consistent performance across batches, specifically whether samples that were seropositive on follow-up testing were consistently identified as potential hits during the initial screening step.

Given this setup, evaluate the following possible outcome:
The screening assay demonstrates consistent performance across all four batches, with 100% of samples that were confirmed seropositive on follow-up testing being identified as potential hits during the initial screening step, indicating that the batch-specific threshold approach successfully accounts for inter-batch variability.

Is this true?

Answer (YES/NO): YES